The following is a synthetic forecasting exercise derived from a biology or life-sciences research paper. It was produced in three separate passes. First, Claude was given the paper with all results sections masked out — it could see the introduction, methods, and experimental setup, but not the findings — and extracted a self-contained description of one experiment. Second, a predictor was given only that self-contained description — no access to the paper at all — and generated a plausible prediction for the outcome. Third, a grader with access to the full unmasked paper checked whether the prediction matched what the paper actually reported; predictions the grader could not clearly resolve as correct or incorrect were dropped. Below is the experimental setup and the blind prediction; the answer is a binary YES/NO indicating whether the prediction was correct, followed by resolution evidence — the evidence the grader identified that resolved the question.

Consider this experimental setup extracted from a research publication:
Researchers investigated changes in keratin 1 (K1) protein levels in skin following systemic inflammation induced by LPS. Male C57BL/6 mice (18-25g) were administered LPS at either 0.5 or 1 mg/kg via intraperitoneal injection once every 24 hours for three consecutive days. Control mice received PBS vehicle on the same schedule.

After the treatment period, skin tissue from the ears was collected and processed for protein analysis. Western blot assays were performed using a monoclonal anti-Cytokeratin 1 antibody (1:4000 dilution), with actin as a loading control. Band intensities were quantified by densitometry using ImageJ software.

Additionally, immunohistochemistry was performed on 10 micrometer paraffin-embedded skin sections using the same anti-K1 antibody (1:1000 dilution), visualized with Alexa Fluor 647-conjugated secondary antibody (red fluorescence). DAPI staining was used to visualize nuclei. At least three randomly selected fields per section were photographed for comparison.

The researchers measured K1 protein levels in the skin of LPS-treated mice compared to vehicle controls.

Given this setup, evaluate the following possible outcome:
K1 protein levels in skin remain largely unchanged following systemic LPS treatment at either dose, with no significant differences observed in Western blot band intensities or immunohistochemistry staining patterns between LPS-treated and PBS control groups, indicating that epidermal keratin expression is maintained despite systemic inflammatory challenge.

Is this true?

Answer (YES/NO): NO